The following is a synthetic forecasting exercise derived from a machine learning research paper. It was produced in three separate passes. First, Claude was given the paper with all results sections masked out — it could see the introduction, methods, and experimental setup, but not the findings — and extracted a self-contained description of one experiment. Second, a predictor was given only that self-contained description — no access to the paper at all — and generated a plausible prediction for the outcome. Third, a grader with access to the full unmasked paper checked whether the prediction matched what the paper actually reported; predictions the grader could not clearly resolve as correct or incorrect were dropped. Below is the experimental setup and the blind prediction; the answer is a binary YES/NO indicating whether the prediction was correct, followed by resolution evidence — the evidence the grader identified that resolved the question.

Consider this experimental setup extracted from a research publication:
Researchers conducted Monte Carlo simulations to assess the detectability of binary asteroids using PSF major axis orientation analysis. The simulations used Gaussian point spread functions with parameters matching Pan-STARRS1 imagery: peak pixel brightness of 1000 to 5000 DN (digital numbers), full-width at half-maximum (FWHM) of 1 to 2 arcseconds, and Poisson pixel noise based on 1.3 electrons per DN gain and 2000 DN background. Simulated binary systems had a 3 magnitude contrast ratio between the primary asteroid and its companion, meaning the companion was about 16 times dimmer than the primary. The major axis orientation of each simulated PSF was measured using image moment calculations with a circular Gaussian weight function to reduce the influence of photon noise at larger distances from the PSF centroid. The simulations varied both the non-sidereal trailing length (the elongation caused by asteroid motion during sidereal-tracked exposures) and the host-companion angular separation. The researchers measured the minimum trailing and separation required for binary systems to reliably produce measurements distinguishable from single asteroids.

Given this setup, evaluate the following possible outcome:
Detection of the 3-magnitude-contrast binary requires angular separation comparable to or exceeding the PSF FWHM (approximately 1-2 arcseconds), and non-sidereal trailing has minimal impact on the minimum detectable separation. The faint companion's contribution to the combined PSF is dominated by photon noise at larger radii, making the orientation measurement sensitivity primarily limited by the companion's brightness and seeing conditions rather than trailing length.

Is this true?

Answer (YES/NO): NO